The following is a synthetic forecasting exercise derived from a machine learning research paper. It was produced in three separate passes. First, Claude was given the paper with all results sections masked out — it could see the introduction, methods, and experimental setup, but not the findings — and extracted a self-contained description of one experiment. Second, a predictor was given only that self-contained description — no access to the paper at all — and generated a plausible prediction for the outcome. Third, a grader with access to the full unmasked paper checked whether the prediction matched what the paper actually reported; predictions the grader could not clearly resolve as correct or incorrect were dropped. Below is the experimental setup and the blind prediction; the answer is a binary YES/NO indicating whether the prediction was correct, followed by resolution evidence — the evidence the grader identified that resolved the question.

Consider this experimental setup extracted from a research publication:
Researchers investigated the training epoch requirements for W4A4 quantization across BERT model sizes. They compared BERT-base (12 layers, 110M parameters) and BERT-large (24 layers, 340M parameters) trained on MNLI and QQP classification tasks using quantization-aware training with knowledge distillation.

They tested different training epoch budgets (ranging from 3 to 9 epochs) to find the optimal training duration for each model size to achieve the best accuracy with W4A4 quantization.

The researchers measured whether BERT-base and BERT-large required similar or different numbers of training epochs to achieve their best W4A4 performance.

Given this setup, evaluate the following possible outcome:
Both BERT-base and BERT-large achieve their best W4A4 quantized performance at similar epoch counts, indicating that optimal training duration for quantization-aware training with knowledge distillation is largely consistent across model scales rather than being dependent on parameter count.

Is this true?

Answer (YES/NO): NO